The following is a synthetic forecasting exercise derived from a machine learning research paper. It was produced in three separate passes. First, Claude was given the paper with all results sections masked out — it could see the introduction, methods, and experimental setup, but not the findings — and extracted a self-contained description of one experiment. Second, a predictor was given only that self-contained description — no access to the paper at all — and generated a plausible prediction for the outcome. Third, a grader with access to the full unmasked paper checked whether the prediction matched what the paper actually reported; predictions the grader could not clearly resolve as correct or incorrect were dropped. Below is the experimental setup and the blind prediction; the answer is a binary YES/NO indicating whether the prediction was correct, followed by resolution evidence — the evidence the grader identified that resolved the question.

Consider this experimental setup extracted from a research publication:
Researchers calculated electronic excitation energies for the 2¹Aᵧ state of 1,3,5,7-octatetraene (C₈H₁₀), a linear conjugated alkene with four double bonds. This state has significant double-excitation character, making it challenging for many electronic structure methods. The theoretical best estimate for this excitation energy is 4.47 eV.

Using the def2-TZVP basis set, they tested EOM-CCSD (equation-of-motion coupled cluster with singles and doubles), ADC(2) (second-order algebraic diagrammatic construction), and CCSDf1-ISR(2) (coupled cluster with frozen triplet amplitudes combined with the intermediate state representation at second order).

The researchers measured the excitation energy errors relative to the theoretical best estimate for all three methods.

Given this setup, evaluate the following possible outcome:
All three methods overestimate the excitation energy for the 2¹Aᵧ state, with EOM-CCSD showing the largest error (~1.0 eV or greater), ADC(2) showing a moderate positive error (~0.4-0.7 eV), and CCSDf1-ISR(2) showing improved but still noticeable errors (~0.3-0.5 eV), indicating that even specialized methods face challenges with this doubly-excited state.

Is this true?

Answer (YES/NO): NO